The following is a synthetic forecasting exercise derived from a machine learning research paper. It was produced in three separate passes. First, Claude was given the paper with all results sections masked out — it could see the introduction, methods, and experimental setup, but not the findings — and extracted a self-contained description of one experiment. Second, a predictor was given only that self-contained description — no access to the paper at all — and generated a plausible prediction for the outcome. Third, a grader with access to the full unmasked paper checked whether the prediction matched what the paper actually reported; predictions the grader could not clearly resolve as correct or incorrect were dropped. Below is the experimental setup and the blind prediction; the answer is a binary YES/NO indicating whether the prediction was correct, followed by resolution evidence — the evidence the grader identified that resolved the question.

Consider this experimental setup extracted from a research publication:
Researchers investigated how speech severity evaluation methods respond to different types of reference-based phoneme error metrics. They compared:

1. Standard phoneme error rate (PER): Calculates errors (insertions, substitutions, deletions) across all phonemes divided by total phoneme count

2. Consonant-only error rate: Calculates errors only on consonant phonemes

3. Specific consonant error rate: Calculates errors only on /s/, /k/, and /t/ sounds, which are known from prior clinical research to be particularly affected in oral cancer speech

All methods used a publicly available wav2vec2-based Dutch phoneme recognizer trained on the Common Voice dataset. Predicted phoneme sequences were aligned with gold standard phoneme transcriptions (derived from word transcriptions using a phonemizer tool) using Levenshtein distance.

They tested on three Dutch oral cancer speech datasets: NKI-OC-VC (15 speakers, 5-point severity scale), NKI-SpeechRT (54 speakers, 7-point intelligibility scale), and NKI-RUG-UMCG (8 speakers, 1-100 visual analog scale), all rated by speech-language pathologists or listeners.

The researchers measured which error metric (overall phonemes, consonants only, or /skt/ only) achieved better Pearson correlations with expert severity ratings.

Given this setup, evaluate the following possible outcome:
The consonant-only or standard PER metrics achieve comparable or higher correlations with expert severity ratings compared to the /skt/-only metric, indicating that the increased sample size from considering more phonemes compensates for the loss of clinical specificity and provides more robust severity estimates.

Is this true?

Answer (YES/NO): NO